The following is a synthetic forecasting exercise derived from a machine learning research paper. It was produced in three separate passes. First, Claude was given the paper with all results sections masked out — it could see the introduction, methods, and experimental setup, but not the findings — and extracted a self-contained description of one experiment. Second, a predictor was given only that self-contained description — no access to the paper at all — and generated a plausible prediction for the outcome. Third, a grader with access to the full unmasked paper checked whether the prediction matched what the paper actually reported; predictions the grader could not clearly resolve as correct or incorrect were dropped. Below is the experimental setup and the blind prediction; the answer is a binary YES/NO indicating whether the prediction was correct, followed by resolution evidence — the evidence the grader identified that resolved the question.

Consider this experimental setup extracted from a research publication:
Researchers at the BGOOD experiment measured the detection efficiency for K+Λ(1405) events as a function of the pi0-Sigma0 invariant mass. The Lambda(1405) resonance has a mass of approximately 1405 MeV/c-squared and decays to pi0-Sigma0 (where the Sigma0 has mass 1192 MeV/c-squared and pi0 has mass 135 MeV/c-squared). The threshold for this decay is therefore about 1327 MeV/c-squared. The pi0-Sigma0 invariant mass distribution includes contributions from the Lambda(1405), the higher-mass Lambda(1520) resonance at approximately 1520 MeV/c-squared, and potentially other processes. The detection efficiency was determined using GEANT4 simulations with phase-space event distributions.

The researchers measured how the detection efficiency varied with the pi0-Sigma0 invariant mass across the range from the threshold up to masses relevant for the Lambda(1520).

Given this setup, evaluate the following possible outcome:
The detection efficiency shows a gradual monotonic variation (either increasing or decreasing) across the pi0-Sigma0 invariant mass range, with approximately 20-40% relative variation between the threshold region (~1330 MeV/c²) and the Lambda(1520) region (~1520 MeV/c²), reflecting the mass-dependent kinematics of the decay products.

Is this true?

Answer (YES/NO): NO